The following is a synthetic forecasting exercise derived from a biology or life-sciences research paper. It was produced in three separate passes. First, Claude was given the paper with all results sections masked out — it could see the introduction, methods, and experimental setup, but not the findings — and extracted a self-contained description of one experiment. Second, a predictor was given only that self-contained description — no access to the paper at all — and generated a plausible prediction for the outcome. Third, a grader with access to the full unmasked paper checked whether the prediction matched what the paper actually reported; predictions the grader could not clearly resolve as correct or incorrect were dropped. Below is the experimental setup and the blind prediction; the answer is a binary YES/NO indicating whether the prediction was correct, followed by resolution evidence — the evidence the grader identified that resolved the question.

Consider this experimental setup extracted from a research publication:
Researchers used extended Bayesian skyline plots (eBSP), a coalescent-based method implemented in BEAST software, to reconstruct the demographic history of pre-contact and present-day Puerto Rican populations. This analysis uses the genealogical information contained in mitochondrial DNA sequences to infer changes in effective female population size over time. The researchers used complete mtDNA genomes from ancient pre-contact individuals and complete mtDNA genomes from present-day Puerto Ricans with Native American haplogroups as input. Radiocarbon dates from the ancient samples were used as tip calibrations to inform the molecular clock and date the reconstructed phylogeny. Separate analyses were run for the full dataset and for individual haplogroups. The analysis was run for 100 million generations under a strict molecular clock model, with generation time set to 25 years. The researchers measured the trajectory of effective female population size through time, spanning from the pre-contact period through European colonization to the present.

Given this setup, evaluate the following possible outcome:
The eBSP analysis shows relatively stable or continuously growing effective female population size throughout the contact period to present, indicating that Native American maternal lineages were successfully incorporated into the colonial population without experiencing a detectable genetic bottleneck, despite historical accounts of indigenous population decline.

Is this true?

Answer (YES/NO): NO